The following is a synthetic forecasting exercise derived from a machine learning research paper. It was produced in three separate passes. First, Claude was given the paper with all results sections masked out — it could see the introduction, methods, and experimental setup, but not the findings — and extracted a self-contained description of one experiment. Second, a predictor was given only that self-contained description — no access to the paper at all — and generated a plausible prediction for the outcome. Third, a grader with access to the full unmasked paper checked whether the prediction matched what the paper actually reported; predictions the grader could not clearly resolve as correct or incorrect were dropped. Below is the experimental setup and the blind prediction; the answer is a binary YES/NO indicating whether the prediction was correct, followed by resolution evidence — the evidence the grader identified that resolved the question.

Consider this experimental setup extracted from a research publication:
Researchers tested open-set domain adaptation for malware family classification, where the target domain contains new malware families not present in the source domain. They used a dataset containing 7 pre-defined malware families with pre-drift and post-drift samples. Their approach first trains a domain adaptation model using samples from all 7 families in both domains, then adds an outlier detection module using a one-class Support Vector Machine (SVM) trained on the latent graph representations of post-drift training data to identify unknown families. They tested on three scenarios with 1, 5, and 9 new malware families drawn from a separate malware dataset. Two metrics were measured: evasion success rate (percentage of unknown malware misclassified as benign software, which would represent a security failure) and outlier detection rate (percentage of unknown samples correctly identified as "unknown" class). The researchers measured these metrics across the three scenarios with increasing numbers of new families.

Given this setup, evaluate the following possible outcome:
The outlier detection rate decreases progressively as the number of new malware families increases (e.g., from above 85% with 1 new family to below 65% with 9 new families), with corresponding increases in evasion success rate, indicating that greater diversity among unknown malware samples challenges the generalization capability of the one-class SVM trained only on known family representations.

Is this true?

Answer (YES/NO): NO